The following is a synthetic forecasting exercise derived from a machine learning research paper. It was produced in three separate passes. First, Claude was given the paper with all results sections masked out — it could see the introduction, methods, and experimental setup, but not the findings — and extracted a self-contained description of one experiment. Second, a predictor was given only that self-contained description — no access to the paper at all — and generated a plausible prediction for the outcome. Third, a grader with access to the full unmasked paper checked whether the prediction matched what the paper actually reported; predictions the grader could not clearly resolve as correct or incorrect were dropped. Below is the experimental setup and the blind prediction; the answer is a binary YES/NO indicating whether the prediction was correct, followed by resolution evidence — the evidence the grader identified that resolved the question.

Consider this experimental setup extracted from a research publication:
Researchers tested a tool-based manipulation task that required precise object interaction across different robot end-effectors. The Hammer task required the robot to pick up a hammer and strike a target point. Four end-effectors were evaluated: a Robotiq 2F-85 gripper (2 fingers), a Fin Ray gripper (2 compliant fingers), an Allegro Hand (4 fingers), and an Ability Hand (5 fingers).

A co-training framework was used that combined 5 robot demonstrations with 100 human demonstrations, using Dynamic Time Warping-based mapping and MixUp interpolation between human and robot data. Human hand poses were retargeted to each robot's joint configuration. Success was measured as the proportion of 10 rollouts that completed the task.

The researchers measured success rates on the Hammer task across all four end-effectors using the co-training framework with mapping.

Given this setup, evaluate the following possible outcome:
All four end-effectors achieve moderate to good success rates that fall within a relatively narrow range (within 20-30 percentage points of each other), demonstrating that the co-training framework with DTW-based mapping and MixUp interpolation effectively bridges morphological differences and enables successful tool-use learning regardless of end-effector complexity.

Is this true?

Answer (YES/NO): NO